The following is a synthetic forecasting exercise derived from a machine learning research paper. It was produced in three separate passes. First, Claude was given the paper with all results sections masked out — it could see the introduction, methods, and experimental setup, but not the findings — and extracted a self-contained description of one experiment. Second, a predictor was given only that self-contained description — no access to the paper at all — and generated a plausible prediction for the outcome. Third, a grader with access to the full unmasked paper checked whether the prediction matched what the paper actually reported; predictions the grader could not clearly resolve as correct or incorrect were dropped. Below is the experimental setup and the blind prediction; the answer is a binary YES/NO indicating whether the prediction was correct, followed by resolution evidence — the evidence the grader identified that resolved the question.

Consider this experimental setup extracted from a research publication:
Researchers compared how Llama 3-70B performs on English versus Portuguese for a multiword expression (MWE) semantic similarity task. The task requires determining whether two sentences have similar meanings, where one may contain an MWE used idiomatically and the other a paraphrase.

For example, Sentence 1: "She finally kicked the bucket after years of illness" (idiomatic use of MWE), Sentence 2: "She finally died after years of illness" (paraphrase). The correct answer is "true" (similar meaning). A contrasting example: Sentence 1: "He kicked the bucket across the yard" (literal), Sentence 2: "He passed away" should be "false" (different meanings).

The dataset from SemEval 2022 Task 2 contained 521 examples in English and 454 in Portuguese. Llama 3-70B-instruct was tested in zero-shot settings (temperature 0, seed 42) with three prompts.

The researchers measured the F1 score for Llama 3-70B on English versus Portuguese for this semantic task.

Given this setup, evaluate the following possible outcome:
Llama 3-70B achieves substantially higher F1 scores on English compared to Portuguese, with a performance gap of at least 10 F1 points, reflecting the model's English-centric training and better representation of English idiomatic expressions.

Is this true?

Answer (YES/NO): YES